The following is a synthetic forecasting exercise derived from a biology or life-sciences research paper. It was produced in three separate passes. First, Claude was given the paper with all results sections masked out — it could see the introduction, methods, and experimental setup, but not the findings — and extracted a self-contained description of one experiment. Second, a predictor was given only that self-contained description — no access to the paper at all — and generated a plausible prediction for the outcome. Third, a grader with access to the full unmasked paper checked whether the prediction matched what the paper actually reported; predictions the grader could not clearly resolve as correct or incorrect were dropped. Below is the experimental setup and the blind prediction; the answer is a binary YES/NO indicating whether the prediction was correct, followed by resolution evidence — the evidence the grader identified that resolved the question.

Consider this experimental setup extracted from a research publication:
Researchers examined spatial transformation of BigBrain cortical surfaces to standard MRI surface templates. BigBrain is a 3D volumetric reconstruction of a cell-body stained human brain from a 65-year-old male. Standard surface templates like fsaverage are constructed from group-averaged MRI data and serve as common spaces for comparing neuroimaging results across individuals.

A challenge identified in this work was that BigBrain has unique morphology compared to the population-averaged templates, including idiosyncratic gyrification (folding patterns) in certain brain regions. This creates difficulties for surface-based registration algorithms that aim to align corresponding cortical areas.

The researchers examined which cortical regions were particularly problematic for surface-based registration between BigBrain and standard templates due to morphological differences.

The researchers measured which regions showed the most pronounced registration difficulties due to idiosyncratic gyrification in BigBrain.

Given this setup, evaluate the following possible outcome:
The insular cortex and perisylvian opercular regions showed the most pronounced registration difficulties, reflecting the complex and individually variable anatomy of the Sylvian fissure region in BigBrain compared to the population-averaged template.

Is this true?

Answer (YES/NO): NO